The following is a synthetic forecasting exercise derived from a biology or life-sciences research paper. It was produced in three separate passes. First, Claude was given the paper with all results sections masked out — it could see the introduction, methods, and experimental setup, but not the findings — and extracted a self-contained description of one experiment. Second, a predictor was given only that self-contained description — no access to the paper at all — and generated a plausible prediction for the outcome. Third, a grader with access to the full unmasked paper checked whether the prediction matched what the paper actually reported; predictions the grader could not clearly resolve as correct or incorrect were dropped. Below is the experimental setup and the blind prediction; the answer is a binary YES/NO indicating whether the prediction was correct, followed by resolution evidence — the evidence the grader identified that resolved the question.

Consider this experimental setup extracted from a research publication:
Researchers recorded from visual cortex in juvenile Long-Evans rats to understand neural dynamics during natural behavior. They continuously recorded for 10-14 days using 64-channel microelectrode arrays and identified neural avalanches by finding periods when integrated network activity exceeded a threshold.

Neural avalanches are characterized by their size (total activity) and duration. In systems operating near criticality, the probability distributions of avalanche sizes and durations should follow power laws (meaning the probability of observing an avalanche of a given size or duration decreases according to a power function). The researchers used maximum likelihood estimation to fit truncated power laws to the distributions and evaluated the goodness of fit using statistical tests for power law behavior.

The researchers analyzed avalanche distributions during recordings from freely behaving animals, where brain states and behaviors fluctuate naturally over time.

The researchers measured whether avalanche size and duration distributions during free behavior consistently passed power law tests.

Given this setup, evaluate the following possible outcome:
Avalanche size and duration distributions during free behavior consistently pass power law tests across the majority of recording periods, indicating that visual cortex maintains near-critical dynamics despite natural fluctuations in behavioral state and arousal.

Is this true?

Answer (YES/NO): NO